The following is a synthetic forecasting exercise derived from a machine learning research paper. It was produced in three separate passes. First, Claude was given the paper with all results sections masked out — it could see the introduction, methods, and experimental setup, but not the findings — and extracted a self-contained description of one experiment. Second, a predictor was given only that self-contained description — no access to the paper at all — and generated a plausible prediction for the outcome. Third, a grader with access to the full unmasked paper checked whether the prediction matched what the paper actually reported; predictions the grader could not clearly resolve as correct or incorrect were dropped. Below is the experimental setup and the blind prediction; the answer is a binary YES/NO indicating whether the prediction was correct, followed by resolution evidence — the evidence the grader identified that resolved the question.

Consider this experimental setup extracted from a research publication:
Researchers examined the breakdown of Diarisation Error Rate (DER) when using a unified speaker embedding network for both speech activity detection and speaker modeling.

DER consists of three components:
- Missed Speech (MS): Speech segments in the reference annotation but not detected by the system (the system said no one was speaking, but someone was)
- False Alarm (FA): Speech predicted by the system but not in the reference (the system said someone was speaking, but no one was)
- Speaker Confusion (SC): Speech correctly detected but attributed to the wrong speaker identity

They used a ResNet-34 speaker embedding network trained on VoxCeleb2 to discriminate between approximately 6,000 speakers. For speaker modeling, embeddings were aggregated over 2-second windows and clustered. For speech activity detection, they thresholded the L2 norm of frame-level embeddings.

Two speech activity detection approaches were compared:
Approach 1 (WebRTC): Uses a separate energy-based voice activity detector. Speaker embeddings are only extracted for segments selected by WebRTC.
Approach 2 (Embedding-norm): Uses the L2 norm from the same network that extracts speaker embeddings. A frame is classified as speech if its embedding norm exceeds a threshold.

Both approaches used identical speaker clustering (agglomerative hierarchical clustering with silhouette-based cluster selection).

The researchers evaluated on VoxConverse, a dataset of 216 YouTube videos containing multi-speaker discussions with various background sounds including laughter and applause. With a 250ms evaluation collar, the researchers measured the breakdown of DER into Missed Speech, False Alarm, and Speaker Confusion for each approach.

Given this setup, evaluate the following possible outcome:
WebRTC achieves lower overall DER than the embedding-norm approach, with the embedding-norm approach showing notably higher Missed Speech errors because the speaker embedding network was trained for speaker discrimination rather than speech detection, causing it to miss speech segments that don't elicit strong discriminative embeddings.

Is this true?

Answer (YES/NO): NO